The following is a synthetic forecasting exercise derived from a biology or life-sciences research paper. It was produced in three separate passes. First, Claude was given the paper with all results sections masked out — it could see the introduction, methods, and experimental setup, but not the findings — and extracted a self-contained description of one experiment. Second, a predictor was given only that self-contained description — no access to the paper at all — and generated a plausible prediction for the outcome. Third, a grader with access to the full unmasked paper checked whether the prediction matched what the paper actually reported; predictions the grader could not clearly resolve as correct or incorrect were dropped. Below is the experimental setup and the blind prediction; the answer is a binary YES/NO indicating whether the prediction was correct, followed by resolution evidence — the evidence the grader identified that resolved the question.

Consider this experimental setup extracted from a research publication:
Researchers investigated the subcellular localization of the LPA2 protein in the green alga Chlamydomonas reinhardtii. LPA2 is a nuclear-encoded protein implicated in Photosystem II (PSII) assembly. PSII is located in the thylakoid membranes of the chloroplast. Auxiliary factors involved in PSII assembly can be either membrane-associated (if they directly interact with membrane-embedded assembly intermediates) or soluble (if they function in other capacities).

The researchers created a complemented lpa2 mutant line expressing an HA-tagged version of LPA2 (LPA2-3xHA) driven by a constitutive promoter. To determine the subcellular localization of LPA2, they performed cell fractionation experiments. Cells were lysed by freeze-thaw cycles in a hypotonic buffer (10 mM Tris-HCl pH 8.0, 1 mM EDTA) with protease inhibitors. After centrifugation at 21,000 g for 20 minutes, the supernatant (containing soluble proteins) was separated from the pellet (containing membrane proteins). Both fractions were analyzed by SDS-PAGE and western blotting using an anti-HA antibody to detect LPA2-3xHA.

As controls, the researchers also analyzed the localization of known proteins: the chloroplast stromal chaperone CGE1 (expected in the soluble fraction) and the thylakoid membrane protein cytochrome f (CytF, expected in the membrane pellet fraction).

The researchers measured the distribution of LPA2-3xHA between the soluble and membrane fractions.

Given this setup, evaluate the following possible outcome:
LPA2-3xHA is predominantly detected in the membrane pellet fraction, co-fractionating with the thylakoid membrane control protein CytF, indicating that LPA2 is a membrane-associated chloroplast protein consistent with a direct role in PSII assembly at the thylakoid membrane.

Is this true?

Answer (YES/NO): YES